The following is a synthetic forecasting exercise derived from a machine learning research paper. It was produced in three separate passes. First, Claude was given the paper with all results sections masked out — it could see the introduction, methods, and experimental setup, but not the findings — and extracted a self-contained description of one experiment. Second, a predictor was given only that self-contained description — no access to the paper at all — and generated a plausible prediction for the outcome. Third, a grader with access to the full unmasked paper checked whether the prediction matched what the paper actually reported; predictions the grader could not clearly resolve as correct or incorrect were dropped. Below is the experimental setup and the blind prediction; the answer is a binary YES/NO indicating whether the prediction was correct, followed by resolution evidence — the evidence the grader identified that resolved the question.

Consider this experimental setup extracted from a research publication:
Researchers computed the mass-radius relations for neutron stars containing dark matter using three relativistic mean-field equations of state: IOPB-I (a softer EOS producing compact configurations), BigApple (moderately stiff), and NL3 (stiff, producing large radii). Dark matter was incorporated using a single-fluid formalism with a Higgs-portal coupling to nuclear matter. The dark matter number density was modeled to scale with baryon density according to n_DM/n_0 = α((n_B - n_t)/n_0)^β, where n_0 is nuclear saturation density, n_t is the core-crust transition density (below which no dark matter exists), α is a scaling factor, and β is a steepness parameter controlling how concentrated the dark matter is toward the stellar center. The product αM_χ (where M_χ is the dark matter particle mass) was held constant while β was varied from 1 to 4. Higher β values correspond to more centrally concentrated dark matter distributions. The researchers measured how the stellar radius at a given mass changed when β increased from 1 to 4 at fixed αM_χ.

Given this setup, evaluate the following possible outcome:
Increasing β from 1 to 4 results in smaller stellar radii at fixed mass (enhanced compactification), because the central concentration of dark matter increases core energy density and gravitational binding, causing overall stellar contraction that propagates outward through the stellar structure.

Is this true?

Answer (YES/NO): YES